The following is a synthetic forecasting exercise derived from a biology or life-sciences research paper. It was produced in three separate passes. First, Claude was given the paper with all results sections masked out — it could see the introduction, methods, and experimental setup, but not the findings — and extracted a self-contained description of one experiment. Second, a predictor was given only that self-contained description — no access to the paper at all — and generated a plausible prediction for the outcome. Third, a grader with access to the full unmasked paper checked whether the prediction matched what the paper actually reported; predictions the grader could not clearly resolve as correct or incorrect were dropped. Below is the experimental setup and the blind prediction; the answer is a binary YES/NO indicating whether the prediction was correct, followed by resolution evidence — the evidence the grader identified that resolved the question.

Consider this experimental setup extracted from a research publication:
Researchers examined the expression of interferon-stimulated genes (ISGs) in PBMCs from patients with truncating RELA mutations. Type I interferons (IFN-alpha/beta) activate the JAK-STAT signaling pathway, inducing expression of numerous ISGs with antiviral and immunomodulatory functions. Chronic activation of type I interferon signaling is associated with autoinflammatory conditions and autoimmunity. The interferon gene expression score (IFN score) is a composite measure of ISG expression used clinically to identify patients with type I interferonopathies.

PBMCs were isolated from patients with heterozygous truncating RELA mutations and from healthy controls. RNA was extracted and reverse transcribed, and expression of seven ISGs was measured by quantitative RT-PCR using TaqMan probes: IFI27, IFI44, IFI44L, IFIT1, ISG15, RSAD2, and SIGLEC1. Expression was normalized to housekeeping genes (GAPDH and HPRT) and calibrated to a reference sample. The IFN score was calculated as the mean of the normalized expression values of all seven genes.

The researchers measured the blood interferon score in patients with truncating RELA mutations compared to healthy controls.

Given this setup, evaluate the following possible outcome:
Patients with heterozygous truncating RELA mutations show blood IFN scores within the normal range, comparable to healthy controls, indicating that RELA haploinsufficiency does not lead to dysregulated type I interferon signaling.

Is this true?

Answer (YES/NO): NO